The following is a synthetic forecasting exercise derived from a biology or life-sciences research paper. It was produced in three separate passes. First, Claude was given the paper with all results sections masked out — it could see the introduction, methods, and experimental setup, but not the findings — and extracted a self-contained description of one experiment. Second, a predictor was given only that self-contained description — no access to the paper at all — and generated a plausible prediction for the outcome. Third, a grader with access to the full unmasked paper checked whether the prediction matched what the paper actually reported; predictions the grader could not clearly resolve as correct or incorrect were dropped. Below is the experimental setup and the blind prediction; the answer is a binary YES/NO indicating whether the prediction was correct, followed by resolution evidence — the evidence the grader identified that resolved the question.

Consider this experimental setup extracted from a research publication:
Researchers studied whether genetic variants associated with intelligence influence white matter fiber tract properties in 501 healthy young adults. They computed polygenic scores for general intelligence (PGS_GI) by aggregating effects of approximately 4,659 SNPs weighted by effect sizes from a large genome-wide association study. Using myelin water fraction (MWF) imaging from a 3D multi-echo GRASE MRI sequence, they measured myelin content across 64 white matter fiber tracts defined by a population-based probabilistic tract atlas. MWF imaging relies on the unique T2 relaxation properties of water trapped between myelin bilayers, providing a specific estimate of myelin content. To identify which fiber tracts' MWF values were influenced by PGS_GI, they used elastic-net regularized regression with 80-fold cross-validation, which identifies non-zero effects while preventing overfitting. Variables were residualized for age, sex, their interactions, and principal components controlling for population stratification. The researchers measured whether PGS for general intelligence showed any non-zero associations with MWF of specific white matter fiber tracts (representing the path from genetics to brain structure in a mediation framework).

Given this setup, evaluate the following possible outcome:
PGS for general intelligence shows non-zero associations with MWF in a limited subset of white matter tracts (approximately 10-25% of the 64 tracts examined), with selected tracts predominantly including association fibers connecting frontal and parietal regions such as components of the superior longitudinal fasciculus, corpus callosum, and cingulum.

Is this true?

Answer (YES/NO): NO